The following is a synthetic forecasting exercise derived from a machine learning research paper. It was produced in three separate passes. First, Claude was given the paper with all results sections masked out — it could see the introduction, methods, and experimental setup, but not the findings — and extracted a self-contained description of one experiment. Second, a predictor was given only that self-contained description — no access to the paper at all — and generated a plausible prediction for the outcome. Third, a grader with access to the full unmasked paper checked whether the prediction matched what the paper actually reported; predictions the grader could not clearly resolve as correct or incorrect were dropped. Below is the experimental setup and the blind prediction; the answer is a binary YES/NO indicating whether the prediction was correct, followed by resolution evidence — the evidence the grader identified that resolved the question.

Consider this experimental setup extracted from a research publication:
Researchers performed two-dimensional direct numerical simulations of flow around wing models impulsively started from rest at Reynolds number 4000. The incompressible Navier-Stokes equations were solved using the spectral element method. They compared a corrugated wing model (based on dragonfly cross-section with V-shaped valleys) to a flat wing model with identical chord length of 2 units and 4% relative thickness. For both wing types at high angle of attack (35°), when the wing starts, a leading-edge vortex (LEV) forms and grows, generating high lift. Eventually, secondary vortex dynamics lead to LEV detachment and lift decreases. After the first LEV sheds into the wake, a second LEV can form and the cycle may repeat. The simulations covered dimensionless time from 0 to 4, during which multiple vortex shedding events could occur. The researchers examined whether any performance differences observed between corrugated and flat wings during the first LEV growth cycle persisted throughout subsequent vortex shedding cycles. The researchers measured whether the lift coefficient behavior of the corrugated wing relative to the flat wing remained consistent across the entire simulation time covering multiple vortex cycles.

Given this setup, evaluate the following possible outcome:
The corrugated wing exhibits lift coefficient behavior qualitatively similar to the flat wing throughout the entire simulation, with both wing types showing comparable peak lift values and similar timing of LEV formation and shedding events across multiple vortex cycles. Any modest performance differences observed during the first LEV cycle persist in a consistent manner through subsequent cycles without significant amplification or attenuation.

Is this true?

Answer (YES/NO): NO